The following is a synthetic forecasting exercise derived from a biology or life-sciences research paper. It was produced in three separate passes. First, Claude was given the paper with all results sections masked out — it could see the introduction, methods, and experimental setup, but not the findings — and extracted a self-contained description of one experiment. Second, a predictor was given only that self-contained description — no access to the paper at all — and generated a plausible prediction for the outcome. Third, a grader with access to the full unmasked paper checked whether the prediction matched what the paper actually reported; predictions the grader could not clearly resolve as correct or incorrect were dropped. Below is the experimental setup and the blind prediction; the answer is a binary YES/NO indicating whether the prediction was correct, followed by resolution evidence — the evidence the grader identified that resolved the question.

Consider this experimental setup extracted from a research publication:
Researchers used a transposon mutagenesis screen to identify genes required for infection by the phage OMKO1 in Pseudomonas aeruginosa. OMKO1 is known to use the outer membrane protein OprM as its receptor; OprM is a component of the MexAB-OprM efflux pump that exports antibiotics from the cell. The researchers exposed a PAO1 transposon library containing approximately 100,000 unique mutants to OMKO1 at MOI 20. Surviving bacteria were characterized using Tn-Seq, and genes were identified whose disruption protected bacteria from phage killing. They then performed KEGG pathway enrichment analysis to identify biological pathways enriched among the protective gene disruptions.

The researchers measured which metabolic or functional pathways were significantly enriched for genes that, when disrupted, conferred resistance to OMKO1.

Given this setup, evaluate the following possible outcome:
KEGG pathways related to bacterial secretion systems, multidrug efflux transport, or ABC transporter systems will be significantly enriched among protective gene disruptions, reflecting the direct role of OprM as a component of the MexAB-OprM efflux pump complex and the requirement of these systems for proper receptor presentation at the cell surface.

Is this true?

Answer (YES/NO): NO